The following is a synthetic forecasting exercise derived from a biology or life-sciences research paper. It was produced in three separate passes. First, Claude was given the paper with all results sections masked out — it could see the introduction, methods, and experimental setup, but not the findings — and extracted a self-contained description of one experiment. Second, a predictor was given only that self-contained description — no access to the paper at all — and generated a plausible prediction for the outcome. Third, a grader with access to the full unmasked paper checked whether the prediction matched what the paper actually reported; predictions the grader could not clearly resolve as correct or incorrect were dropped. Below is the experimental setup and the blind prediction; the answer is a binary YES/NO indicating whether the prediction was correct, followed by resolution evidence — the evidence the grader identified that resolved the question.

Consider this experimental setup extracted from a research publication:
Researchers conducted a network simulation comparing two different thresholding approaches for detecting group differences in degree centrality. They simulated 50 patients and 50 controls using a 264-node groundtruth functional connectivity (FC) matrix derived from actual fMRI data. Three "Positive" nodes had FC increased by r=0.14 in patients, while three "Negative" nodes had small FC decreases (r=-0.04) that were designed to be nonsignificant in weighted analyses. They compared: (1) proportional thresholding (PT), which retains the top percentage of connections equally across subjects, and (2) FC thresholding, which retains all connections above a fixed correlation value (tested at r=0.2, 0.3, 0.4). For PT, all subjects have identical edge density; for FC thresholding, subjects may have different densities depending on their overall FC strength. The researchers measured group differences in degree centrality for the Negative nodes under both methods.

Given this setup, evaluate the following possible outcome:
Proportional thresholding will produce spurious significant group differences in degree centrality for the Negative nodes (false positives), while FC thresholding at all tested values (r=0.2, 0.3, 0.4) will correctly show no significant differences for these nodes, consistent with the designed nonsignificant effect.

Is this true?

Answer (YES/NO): YES